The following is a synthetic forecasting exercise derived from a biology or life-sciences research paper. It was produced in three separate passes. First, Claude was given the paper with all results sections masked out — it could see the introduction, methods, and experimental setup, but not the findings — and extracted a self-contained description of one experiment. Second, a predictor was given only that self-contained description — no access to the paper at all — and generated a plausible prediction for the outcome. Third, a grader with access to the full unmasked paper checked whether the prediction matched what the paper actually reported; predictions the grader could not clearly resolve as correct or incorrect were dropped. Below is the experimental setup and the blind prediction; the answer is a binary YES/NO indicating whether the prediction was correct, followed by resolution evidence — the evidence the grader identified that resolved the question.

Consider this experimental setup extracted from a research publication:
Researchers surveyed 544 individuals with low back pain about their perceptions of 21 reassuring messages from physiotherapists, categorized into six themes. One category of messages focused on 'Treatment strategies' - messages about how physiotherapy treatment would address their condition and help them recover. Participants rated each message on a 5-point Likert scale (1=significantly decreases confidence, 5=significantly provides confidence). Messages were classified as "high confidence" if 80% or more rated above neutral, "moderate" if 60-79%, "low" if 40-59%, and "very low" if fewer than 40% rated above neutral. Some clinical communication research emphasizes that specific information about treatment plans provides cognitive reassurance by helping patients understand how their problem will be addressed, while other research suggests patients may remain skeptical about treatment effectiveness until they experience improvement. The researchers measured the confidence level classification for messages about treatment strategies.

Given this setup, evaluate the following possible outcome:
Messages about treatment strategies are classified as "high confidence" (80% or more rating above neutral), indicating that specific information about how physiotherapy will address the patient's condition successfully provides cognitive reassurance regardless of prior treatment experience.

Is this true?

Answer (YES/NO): NO